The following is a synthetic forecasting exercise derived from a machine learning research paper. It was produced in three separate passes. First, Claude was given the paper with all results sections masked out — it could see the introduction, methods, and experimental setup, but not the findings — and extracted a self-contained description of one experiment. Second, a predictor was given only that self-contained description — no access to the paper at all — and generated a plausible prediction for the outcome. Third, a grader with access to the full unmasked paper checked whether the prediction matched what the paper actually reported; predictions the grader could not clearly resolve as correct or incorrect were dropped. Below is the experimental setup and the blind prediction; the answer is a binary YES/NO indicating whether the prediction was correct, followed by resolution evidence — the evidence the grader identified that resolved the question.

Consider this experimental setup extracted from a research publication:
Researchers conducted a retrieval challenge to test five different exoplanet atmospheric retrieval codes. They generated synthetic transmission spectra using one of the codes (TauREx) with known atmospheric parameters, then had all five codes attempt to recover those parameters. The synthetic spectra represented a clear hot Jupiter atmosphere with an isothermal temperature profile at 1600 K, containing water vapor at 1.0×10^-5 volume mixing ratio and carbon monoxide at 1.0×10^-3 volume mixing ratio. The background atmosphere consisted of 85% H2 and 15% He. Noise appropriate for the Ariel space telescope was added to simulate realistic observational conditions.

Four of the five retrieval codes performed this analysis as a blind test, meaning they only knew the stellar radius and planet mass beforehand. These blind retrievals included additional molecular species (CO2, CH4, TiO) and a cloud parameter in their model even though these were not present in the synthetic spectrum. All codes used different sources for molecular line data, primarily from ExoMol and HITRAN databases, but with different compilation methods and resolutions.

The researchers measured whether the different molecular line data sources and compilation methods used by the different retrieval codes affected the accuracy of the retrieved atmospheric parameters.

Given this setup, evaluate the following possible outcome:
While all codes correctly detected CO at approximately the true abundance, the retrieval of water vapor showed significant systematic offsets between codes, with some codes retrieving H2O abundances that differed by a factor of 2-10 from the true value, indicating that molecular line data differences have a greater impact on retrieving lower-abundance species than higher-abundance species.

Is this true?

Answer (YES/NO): NO